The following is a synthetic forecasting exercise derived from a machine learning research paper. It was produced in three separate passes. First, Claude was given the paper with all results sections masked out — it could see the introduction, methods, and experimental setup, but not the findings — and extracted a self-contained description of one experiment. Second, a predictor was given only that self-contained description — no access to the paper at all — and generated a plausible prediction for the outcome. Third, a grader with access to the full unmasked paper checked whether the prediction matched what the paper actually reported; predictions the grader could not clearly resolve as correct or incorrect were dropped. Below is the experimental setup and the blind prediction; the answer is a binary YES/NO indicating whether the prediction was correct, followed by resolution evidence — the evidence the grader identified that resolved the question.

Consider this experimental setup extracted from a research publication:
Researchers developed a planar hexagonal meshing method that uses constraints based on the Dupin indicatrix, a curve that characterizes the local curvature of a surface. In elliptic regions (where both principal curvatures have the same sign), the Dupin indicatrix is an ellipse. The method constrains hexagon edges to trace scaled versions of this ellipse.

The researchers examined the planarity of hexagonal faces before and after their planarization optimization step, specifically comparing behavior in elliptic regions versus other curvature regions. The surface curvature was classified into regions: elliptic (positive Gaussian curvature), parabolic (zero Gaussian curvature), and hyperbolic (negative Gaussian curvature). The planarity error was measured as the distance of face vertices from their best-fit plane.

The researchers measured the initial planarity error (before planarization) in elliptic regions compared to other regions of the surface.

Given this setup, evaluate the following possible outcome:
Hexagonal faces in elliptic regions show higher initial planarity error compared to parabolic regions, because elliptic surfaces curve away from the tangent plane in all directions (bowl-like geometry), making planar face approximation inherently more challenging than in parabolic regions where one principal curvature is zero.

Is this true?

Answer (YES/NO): NO